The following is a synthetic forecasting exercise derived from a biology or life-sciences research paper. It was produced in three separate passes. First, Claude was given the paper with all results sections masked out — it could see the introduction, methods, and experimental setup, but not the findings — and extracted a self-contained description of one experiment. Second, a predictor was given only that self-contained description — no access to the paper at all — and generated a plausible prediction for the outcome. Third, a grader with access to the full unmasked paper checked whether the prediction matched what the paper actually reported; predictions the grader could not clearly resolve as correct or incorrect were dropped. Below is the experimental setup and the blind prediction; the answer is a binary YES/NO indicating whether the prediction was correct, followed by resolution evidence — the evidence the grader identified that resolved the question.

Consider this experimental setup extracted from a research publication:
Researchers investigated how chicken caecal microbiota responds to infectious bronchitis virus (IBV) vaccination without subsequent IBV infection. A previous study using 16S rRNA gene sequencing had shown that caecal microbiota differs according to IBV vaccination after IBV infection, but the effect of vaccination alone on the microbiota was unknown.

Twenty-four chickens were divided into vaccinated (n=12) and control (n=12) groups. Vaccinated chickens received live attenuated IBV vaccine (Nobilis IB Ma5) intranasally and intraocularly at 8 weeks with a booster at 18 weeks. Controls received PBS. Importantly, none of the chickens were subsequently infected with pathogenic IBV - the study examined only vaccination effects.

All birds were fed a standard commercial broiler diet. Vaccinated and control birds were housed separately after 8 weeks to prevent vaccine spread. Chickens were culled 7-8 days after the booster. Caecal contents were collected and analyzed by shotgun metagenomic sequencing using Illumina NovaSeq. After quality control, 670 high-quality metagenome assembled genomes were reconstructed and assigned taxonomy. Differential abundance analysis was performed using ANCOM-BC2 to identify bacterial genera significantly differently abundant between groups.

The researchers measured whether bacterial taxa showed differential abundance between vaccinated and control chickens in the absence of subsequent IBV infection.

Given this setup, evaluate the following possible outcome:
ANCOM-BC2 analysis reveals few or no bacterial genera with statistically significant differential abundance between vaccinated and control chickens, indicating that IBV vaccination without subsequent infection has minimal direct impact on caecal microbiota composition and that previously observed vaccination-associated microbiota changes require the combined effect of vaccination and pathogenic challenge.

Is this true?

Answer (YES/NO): NO